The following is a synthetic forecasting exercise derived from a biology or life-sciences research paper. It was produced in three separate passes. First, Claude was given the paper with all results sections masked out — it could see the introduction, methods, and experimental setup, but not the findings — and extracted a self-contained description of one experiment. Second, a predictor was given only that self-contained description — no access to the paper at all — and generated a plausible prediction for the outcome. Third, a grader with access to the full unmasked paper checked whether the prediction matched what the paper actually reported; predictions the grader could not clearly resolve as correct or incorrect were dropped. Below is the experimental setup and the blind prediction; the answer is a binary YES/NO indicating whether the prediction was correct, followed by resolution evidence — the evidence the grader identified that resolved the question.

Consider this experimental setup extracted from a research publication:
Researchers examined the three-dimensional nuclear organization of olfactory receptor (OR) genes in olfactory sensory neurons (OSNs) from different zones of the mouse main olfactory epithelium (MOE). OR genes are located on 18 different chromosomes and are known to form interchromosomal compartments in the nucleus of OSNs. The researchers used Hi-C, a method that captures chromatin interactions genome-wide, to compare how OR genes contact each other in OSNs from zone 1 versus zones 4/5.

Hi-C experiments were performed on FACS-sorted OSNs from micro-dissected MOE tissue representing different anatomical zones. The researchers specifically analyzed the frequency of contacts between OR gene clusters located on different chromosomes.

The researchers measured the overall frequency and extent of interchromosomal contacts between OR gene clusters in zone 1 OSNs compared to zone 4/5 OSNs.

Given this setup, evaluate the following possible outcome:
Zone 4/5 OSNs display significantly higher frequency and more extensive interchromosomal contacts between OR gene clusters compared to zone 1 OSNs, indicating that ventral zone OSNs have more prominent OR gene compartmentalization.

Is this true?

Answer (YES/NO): YES